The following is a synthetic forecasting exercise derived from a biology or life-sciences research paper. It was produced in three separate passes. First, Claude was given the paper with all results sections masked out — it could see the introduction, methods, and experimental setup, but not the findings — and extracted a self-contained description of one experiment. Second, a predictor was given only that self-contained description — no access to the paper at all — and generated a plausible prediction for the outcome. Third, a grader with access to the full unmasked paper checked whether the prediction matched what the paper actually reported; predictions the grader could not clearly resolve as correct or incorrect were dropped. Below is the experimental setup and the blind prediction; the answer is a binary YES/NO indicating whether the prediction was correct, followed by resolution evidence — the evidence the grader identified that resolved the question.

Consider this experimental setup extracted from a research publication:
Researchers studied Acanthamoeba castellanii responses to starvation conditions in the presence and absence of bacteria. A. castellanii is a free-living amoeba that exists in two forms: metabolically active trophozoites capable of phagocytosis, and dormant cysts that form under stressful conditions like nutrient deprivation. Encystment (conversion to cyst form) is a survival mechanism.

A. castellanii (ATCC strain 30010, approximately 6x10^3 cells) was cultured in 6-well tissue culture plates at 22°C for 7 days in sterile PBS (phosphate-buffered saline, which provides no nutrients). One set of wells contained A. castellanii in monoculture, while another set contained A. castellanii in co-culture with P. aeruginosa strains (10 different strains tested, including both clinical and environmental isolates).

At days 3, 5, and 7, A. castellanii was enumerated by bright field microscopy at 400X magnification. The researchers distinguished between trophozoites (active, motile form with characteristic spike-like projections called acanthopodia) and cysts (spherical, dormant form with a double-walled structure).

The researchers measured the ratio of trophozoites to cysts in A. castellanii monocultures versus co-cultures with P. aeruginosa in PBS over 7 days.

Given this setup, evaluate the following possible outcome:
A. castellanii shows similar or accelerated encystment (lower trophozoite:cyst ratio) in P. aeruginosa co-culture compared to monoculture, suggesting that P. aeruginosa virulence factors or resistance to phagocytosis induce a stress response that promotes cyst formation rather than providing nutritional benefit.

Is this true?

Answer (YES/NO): NO